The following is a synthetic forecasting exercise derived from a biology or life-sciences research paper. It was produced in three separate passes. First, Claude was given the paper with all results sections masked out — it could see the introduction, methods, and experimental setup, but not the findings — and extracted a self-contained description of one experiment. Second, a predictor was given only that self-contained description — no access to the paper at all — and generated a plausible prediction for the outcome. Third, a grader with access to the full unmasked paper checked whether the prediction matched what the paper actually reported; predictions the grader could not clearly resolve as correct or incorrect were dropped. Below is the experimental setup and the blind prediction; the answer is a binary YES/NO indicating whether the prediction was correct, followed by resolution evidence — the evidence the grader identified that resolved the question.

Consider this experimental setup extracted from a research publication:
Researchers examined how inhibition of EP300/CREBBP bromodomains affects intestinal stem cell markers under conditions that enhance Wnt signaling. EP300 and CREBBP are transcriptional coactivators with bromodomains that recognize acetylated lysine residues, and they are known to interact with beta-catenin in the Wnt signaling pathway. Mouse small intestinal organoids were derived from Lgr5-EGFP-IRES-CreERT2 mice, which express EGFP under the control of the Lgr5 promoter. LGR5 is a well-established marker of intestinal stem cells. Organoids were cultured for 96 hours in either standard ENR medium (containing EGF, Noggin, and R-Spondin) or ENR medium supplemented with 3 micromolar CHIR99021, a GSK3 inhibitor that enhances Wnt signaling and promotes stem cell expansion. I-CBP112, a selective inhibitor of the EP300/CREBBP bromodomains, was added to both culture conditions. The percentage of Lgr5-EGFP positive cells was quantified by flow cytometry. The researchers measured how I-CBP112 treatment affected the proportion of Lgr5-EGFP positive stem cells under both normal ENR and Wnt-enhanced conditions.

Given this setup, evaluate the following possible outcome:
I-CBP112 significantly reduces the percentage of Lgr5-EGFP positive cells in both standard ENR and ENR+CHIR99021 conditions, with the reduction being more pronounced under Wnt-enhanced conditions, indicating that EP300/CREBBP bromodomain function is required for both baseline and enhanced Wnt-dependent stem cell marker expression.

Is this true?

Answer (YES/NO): NO